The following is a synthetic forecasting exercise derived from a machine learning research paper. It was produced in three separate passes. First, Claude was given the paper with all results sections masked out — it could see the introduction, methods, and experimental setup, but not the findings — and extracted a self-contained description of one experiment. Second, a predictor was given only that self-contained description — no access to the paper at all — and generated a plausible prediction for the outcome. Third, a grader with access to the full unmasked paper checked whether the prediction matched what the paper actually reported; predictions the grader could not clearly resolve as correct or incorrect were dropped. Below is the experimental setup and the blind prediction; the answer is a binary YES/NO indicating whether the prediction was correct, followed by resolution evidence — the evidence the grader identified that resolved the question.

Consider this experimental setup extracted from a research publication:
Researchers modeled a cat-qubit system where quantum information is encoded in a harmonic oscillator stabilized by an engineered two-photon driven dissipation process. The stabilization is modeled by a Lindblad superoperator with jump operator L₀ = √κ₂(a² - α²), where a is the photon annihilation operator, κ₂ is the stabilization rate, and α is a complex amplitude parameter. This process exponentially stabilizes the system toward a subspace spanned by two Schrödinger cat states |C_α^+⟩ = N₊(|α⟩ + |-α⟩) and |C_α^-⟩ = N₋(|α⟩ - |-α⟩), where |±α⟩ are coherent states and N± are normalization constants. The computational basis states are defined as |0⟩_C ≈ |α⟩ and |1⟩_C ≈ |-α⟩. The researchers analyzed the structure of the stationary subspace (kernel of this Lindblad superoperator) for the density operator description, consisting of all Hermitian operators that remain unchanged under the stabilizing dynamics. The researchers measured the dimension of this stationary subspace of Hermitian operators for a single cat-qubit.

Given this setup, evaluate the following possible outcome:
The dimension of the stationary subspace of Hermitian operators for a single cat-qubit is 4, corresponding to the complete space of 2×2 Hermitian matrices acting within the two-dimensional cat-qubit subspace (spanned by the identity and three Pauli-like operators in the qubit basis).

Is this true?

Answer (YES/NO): YES